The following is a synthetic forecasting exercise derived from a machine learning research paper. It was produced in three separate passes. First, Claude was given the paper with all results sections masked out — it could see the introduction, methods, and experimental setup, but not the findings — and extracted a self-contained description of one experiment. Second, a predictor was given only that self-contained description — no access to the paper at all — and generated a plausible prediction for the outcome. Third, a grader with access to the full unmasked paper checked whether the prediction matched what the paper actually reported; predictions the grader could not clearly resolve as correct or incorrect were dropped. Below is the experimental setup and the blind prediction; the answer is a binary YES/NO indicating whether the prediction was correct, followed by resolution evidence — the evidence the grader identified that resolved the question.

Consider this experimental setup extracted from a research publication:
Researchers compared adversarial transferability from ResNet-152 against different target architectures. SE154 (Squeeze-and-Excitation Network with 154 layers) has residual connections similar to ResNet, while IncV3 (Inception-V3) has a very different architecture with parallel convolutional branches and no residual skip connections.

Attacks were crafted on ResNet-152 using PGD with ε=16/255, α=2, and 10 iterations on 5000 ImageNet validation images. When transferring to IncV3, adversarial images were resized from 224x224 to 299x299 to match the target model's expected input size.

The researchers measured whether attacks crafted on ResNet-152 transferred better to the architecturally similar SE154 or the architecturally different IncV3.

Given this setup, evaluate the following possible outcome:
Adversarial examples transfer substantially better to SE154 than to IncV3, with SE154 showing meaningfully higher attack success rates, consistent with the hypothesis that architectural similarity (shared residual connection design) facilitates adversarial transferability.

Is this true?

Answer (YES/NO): NO